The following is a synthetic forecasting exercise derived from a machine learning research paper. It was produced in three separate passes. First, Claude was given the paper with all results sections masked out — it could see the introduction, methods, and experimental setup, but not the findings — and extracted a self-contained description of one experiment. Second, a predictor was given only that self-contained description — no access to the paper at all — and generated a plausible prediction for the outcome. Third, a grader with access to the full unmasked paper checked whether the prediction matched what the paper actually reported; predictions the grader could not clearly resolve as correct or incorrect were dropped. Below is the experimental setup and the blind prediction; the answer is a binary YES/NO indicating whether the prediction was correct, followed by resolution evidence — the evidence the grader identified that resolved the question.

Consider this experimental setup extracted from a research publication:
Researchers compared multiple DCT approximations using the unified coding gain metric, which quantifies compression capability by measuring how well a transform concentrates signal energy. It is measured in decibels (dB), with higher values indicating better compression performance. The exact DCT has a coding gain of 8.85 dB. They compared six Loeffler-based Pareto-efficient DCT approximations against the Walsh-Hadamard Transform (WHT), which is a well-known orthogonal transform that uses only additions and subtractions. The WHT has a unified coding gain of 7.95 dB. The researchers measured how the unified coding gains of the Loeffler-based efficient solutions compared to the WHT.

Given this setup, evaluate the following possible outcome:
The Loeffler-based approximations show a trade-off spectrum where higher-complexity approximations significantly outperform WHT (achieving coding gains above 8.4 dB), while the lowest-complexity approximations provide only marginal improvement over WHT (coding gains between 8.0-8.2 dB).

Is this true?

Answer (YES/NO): NO